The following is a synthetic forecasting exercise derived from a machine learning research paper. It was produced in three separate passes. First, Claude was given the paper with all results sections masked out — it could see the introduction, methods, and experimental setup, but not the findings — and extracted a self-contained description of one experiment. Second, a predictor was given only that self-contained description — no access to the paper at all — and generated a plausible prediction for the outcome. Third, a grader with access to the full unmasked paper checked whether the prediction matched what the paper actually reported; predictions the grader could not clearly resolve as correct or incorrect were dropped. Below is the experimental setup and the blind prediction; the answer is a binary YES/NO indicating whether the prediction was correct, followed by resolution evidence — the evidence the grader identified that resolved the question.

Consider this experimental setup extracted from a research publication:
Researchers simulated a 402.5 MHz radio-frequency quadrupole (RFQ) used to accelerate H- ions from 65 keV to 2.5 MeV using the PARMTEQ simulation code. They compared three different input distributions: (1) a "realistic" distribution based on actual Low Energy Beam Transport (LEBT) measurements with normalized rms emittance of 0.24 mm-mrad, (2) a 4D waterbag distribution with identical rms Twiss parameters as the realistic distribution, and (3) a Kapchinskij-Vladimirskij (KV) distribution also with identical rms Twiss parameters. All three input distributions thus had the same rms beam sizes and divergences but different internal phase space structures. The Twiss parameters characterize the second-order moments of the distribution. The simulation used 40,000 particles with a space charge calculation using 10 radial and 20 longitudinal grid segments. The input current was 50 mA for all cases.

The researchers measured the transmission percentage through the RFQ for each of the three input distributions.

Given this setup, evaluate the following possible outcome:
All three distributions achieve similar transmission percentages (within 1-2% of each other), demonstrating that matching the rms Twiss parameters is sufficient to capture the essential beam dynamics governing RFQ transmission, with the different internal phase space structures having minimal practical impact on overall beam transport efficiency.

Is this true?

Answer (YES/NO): NO